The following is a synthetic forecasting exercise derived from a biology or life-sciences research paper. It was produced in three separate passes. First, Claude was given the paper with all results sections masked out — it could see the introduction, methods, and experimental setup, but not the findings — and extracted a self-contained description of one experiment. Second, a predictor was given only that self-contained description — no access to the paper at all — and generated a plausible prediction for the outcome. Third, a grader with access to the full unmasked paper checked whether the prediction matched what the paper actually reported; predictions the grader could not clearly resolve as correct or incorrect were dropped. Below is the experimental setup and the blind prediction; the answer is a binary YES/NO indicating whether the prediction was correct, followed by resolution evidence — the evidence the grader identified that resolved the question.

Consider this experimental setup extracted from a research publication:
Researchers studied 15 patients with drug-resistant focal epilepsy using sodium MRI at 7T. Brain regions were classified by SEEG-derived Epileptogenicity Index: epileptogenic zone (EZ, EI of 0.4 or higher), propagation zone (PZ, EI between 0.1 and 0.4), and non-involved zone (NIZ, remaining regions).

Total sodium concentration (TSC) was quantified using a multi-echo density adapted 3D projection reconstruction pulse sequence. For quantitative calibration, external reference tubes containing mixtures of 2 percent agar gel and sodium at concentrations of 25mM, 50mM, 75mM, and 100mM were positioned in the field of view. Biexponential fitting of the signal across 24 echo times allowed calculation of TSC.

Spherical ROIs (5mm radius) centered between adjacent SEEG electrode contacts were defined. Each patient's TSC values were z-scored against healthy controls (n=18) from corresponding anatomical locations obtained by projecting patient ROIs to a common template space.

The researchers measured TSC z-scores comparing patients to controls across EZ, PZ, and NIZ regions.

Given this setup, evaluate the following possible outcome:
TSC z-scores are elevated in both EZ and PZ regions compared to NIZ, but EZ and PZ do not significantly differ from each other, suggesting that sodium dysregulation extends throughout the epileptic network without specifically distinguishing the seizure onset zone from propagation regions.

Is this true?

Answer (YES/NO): NO